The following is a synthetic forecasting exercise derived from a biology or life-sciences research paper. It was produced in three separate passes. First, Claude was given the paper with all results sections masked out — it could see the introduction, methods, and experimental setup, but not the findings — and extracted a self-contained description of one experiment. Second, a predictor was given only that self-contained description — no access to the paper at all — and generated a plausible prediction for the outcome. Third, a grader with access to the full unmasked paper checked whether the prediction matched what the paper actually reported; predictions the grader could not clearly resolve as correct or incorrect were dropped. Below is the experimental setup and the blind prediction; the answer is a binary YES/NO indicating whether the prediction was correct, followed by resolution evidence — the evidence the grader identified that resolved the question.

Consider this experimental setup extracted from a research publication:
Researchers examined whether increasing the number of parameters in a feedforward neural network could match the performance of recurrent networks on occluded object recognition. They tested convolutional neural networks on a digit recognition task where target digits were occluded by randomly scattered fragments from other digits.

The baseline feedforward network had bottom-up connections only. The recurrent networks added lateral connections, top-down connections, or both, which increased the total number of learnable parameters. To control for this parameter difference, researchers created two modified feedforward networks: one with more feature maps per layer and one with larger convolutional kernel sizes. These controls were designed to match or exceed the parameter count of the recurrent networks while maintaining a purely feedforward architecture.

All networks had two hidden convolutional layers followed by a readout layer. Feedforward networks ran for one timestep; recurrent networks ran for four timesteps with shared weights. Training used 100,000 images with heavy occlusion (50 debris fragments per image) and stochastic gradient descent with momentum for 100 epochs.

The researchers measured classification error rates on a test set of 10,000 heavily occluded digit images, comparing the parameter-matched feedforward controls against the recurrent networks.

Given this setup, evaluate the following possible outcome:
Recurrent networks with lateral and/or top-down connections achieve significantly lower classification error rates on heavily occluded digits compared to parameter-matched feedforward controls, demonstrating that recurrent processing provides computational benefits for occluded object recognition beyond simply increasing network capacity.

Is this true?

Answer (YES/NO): YES